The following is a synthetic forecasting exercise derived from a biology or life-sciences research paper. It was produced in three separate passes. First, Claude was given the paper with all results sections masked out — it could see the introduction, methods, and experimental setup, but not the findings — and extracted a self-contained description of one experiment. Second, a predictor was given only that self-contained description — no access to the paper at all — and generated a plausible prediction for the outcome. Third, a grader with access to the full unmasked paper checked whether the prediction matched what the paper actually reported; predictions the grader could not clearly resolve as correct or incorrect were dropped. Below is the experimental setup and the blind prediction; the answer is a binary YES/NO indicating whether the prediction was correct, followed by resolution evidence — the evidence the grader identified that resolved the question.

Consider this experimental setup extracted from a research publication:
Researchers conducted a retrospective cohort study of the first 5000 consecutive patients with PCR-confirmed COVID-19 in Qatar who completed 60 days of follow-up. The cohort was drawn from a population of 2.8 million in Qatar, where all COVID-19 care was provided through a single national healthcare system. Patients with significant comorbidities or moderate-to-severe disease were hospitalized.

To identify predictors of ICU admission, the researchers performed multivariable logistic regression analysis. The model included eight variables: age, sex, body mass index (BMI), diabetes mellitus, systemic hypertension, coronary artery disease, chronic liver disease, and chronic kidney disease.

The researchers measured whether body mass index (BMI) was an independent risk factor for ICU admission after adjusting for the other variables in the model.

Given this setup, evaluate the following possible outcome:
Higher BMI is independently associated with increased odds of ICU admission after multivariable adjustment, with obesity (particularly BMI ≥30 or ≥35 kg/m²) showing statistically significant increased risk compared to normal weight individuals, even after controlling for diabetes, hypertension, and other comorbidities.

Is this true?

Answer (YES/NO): NO